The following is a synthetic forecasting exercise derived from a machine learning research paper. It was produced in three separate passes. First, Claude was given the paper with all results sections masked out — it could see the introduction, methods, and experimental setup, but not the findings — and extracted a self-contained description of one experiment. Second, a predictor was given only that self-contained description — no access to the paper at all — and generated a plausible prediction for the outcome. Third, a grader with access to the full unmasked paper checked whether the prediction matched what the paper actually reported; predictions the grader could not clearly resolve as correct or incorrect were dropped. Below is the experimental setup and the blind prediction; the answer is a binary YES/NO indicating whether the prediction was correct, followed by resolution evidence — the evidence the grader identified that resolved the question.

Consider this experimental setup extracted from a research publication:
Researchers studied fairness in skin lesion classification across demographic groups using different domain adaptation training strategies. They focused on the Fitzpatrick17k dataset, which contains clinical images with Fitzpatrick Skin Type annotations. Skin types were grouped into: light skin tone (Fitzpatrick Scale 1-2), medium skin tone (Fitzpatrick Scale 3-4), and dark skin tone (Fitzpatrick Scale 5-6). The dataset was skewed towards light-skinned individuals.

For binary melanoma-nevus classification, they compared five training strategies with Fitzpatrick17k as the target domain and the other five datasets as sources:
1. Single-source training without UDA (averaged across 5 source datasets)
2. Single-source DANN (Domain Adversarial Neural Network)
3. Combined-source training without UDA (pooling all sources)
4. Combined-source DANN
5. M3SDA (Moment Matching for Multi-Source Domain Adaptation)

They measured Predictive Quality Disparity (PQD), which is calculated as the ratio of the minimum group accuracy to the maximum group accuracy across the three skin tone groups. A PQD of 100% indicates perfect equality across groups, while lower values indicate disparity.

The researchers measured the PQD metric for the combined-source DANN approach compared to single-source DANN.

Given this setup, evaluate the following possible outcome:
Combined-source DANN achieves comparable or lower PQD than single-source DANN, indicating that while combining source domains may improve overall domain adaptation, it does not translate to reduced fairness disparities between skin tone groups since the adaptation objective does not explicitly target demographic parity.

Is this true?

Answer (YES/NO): NO